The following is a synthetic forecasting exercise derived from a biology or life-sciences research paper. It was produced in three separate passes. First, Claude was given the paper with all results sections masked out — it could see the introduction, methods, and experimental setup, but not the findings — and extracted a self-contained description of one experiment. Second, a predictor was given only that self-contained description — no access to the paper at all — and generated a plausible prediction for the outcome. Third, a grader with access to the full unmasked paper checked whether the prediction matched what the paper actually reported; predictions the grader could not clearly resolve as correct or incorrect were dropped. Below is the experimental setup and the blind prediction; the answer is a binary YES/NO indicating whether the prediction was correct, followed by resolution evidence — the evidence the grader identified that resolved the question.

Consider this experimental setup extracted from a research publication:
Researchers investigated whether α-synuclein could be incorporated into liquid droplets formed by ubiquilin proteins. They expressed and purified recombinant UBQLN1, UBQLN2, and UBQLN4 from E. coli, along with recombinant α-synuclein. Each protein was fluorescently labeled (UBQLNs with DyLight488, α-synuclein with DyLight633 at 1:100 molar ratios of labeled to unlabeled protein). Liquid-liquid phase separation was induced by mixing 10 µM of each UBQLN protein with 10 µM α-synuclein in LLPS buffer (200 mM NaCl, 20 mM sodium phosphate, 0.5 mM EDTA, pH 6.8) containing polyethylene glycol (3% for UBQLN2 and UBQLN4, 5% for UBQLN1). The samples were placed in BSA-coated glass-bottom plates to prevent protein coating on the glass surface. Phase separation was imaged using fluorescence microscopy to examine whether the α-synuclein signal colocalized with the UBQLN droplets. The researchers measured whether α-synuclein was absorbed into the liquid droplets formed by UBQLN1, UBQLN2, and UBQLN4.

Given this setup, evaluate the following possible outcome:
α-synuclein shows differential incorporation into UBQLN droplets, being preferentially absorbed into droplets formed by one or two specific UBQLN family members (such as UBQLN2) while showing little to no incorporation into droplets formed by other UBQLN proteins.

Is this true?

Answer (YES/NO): NO